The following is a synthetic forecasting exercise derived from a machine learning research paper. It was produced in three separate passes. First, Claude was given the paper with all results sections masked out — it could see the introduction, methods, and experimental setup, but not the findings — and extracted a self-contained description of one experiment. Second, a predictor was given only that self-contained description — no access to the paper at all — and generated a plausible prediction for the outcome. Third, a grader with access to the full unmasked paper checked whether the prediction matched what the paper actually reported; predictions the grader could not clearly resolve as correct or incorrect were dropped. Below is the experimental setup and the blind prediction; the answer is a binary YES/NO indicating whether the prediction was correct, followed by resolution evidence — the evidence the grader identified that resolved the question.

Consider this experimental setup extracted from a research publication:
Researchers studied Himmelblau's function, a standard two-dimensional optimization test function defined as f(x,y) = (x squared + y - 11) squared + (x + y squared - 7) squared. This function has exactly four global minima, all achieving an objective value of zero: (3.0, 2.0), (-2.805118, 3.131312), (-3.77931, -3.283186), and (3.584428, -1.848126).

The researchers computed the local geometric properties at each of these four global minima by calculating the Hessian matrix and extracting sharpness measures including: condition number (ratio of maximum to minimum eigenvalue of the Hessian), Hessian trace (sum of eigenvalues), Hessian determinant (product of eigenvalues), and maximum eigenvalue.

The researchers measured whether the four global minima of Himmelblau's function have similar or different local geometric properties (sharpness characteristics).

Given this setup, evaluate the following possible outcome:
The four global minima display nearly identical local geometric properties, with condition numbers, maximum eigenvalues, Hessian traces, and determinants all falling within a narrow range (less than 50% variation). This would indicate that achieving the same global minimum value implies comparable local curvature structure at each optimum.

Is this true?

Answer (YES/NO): NO